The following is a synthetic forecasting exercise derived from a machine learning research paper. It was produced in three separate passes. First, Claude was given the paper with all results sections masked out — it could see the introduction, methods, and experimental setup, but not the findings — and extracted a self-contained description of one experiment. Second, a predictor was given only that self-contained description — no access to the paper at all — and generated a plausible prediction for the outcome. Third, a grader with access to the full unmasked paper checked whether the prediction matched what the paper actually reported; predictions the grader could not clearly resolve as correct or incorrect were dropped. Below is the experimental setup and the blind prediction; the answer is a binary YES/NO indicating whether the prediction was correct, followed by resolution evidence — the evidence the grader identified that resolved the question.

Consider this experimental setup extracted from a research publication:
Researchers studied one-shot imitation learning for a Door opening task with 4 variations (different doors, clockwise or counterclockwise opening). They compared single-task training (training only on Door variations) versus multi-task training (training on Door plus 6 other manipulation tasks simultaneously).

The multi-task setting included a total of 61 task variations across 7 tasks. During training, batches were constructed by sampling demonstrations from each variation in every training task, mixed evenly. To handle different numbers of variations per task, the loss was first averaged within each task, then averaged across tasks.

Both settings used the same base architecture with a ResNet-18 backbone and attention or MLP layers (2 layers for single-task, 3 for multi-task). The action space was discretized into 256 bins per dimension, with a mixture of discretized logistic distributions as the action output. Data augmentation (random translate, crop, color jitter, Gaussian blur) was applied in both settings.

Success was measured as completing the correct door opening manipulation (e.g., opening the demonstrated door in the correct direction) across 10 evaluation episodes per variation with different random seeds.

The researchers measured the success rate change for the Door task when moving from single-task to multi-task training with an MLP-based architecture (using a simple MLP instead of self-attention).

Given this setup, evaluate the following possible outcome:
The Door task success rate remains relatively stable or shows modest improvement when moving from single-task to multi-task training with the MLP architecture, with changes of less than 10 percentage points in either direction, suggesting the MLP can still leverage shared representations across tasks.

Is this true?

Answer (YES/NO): NO